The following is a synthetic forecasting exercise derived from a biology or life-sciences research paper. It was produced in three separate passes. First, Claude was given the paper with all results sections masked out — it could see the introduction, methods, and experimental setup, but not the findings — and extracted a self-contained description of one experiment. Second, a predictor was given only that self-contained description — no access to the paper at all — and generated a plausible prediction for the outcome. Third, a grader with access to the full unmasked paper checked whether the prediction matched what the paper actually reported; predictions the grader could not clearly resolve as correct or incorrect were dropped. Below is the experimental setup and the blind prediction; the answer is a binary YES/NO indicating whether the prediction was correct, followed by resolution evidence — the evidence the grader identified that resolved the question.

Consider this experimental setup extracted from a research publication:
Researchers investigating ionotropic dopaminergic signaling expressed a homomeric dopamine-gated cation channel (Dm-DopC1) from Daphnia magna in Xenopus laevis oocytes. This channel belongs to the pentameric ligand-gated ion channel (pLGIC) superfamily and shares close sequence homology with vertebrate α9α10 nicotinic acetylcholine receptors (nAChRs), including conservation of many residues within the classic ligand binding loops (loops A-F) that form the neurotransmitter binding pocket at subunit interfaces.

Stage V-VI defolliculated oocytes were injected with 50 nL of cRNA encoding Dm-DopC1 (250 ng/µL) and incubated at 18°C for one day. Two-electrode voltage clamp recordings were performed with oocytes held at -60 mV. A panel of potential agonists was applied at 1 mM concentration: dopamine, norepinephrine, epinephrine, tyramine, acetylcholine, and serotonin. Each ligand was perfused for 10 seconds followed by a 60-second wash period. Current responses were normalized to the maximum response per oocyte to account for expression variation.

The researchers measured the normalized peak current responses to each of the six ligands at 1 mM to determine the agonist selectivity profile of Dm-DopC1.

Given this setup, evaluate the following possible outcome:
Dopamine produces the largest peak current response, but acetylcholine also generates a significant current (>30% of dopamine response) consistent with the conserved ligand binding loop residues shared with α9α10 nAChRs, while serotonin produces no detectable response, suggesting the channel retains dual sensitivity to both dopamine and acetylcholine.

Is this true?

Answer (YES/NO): NO